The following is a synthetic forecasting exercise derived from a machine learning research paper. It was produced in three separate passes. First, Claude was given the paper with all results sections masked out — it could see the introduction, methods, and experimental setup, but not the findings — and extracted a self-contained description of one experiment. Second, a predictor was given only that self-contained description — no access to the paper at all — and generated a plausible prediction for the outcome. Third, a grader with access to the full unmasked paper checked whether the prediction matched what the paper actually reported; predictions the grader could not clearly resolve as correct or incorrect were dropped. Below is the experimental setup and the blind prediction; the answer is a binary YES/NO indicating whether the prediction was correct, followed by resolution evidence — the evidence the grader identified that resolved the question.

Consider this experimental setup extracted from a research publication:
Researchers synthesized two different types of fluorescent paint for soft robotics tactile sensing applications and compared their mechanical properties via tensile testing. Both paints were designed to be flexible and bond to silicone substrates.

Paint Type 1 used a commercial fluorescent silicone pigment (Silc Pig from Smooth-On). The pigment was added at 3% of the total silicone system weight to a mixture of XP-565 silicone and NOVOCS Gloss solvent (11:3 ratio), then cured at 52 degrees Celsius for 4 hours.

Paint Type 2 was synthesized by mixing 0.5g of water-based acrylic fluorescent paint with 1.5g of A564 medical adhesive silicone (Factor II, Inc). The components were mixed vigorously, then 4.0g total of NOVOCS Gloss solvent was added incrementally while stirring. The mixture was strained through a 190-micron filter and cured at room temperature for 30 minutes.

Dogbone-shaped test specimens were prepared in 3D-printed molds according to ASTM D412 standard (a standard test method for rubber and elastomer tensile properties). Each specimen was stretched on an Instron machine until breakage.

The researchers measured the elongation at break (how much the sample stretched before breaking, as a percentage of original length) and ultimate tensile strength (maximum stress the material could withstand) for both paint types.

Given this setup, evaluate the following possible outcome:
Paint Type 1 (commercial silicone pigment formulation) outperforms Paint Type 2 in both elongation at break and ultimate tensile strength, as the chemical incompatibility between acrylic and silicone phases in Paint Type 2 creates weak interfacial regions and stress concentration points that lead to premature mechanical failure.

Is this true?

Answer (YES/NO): NO